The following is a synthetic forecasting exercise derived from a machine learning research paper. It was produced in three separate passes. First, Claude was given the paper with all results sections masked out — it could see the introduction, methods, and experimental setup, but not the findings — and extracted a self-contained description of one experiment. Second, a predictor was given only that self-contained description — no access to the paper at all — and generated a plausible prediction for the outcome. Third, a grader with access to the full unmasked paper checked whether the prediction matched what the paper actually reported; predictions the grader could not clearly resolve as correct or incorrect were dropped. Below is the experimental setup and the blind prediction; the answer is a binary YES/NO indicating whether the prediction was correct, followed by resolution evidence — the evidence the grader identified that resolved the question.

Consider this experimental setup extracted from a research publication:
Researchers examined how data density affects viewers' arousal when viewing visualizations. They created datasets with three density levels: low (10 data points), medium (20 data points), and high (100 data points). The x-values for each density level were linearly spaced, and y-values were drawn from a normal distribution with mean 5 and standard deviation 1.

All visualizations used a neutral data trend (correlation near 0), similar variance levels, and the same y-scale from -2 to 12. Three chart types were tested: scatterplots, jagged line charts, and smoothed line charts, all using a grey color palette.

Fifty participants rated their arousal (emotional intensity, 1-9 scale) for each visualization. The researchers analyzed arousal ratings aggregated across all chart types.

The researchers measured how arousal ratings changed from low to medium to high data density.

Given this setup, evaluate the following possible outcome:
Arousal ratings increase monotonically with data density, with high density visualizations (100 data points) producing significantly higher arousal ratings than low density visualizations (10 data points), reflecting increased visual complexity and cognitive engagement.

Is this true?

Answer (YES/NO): YES